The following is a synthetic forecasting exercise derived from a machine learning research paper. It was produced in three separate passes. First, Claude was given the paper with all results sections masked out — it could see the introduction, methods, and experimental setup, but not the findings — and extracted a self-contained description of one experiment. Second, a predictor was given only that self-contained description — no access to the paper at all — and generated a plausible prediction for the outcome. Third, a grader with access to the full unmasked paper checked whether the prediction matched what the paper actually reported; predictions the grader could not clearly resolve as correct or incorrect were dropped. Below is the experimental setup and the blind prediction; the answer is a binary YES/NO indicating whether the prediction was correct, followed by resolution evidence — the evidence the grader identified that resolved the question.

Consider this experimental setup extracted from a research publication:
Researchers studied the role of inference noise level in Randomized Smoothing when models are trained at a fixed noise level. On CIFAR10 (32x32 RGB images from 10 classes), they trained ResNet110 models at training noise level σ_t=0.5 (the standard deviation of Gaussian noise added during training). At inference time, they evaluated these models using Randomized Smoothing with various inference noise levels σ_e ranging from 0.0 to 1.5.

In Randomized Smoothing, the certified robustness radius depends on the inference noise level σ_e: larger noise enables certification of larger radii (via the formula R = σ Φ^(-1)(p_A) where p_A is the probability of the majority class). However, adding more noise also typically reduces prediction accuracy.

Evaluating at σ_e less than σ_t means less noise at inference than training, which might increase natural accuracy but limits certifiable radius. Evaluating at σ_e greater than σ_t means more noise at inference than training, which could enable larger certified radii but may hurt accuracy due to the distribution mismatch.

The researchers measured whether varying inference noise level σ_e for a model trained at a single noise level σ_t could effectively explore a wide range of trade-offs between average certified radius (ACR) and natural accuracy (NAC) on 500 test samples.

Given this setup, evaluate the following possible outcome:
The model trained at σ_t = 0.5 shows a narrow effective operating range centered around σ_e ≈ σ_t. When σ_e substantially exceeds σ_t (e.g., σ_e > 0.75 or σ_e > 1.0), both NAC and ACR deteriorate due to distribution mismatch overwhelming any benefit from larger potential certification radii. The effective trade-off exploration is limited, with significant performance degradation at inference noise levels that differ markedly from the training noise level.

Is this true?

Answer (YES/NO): NO